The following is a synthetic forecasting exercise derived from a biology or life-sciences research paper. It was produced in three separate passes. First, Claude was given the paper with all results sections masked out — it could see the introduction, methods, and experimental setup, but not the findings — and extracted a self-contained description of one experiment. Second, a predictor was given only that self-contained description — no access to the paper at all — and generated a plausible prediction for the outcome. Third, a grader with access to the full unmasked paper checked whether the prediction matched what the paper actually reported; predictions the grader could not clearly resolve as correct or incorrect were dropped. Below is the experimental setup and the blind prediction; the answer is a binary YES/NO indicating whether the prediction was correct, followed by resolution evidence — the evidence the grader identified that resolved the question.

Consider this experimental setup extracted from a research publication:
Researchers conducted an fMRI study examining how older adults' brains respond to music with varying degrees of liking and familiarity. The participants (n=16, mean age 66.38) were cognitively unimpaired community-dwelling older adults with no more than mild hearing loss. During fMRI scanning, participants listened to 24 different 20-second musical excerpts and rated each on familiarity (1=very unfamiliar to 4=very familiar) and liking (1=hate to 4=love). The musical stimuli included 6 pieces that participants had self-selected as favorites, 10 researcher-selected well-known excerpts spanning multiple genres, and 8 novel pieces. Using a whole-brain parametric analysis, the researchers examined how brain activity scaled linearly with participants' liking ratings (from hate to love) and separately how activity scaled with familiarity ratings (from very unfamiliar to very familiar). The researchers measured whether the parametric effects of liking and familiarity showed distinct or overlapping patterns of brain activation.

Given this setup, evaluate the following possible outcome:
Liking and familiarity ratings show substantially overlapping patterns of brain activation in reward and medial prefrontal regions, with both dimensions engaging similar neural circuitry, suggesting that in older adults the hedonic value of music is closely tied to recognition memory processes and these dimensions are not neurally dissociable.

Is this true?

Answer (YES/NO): NO